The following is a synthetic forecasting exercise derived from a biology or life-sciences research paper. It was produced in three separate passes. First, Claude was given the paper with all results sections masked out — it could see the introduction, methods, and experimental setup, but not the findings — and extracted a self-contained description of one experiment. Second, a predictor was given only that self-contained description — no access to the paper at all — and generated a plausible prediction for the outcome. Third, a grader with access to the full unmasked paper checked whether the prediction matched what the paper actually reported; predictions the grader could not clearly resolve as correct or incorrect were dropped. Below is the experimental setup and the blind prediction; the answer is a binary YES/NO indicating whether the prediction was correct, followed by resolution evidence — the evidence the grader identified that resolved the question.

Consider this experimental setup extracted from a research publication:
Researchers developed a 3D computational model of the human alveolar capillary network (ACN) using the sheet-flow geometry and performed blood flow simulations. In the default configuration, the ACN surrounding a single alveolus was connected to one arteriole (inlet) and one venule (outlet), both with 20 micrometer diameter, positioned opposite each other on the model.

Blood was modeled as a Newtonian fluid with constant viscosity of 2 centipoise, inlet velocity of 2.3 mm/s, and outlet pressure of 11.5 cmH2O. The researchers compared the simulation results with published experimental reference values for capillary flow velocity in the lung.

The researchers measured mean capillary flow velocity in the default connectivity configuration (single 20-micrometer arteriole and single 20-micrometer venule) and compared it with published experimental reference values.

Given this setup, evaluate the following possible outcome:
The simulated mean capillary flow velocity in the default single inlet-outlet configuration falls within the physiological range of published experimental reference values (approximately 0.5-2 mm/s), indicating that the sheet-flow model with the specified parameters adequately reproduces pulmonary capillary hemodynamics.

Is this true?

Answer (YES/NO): NO